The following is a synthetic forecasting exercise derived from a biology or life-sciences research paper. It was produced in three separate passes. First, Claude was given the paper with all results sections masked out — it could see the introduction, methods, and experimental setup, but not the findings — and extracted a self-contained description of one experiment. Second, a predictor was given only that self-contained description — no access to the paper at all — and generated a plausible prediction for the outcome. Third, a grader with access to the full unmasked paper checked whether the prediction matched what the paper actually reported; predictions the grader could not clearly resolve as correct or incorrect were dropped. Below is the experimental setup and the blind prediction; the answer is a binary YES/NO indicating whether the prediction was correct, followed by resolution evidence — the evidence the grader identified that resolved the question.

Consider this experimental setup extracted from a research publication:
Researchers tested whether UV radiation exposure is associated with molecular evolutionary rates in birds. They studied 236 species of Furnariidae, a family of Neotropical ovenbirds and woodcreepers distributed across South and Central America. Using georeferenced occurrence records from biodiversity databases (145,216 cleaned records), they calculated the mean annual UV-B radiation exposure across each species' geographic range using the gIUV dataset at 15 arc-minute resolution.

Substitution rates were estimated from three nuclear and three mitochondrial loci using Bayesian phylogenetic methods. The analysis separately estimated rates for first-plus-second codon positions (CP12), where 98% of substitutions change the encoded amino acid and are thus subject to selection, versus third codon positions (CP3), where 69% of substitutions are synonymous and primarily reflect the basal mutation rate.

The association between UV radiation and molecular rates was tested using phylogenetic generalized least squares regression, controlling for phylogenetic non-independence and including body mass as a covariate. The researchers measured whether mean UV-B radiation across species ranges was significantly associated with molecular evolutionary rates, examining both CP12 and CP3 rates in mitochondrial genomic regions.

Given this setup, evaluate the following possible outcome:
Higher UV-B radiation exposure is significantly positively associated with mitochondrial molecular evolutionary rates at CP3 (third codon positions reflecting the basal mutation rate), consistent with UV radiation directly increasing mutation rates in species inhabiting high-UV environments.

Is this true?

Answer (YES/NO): NO